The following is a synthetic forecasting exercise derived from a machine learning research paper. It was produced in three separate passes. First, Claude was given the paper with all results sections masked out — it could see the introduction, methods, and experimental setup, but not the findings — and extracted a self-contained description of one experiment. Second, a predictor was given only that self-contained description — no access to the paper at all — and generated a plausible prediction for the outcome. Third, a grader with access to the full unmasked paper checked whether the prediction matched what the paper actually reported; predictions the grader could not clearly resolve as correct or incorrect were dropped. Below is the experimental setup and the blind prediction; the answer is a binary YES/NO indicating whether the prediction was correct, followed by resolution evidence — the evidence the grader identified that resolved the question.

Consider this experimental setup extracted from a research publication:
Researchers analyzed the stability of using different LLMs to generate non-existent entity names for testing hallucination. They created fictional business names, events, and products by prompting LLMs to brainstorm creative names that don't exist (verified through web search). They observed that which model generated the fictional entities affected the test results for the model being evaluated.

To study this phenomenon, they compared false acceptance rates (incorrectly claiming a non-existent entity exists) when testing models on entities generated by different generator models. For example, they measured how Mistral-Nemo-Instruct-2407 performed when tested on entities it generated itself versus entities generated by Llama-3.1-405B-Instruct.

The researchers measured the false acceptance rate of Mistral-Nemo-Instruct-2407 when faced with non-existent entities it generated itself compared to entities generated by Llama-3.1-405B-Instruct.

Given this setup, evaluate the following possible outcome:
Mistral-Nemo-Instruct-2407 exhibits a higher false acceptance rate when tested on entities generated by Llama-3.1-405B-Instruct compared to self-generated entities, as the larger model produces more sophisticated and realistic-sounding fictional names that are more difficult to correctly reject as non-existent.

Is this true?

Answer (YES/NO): YES